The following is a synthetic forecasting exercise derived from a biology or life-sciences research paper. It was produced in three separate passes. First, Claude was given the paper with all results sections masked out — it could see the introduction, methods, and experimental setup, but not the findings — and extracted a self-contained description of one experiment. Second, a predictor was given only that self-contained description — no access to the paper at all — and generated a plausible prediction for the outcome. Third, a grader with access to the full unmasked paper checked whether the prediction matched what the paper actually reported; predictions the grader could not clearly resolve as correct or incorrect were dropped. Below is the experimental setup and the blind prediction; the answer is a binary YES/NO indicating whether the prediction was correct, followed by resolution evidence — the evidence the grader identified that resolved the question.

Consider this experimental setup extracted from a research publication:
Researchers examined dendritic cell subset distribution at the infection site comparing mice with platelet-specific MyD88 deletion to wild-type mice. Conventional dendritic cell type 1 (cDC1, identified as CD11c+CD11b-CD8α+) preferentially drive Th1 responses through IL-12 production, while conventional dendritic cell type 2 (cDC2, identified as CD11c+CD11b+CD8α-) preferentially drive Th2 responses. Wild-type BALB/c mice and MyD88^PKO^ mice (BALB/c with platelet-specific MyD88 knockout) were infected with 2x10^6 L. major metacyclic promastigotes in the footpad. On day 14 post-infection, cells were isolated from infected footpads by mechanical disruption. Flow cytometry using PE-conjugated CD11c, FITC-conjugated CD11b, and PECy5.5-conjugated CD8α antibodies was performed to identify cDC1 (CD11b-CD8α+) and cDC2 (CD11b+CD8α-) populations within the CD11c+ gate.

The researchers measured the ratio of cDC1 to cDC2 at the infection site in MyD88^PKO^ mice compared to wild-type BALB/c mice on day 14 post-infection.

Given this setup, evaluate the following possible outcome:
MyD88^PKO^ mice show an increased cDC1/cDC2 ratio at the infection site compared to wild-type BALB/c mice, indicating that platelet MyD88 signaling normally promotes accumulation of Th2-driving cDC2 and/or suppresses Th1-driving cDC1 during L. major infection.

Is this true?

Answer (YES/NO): YES